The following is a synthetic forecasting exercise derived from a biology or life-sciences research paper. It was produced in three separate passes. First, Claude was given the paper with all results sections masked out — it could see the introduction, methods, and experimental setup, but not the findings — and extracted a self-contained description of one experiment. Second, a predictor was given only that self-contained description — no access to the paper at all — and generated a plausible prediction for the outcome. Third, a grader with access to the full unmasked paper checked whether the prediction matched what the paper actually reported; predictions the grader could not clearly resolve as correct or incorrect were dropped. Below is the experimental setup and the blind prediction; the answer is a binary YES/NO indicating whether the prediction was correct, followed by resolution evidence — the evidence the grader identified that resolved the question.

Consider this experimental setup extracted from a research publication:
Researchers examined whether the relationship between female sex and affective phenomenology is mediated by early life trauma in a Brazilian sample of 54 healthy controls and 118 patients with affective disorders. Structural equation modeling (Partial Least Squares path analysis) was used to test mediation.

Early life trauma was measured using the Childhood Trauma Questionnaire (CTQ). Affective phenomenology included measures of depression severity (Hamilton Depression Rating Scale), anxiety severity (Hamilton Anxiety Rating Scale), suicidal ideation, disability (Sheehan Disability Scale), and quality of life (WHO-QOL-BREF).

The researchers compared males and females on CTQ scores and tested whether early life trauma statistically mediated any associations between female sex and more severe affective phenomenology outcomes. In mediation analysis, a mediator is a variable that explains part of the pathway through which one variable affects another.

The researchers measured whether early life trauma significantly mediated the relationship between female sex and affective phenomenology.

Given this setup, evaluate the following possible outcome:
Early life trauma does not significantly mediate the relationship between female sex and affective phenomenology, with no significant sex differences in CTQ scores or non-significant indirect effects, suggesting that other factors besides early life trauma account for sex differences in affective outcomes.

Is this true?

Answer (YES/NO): NO